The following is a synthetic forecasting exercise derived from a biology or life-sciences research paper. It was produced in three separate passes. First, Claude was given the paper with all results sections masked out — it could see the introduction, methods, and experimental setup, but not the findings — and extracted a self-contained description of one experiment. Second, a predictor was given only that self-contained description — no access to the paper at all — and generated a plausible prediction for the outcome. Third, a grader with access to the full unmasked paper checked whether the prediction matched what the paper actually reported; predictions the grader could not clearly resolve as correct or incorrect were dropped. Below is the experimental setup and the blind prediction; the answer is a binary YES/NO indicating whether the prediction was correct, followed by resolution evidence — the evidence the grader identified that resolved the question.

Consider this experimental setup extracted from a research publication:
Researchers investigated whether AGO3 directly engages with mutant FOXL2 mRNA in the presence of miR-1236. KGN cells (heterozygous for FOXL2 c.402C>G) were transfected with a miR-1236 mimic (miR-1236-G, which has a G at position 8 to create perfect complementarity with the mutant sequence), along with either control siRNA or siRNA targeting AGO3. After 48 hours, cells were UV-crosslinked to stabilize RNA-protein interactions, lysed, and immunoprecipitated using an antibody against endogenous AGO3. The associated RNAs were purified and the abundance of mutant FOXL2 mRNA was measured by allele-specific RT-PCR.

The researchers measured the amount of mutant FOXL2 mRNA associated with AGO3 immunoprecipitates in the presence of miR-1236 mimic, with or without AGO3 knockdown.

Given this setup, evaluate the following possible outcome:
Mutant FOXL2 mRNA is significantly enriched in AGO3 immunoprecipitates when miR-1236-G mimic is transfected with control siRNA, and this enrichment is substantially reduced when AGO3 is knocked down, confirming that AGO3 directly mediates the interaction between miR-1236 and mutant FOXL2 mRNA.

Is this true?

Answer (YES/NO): NO